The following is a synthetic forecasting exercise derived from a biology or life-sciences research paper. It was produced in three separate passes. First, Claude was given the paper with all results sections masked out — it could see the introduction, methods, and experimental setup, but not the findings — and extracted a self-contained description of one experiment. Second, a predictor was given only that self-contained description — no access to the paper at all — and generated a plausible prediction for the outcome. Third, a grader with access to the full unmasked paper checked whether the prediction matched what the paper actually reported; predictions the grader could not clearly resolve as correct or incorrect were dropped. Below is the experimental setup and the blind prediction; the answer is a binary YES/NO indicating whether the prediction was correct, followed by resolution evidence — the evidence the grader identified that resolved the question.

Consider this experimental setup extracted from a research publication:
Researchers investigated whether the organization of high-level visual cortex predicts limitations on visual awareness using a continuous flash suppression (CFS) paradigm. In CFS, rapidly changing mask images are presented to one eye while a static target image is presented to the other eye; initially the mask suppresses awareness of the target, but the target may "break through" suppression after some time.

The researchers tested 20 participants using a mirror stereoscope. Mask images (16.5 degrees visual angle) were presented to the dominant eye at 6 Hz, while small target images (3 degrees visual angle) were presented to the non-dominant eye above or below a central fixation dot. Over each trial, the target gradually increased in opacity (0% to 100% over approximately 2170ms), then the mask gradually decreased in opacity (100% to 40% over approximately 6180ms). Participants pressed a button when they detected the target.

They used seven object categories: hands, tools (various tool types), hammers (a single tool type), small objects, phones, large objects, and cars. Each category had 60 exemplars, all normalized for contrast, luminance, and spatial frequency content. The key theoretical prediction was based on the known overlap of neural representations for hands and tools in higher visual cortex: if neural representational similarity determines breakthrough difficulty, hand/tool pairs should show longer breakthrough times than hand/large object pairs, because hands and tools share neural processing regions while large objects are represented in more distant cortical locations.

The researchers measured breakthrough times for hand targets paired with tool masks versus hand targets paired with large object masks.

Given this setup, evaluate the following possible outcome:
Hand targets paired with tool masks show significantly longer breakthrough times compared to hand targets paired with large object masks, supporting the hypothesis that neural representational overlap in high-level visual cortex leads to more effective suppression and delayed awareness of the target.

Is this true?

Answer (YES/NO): NO